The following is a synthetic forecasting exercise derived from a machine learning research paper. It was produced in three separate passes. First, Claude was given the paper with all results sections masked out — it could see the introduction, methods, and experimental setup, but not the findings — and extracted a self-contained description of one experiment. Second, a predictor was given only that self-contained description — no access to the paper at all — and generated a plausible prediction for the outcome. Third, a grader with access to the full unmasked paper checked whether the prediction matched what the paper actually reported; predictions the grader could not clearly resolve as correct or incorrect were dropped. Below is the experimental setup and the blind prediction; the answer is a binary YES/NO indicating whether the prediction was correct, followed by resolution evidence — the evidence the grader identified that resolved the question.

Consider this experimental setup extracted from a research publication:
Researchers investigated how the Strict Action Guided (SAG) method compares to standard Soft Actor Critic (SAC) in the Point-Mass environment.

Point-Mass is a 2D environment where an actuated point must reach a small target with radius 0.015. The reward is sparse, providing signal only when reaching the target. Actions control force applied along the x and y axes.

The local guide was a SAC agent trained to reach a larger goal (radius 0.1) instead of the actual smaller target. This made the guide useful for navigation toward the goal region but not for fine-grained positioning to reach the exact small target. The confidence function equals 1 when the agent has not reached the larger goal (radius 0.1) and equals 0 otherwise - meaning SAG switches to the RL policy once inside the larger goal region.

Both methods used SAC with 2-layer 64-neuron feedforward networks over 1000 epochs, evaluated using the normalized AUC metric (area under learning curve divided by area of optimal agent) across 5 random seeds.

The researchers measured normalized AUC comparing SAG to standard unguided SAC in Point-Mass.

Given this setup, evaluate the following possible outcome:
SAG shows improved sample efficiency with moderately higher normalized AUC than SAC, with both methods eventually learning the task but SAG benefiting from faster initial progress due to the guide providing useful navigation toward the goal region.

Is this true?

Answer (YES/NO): NO